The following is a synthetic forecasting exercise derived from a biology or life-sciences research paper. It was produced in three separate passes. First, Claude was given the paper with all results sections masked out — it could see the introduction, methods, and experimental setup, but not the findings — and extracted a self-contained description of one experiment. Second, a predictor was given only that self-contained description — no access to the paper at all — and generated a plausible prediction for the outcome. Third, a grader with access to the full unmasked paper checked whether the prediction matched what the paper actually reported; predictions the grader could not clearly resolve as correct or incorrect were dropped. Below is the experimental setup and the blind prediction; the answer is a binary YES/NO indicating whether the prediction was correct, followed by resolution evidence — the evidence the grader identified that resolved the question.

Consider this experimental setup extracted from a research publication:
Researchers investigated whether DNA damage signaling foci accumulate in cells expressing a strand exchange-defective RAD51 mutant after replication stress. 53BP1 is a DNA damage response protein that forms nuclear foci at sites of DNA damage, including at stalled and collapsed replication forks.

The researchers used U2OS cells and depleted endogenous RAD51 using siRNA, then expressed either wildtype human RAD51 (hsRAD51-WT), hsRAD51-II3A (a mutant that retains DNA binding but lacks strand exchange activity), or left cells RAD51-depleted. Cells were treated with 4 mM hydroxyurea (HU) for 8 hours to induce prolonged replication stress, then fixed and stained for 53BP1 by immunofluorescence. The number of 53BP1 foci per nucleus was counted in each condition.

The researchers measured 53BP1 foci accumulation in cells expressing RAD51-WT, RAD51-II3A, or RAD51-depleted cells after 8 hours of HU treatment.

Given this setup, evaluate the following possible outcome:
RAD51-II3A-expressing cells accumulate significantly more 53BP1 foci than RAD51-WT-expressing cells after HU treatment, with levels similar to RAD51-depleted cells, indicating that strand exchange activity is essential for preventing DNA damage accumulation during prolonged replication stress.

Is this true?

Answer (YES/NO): NO